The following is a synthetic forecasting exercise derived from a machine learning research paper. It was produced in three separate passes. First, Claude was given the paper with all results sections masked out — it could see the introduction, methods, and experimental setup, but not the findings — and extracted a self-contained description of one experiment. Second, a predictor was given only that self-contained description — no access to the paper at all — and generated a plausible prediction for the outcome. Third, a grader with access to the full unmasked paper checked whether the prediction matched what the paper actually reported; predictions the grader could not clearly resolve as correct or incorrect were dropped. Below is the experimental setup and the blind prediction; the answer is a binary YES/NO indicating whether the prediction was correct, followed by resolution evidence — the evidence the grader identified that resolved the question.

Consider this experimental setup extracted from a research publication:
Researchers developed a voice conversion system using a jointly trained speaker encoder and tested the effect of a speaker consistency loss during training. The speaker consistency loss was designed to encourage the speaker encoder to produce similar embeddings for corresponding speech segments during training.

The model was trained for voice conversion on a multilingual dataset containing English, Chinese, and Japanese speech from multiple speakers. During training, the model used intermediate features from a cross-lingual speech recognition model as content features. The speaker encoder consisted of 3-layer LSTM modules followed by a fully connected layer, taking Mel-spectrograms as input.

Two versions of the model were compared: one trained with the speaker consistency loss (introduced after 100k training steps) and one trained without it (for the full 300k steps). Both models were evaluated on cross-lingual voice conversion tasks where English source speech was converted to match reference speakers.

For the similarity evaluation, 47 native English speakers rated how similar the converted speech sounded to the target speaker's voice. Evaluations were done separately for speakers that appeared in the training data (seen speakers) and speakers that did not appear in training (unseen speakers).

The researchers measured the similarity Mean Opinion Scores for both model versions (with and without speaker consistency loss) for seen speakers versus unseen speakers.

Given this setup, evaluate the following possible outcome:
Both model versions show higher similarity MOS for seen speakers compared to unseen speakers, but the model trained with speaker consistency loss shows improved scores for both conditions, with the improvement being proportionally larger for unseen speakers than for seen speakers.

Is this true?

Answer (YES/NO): NO